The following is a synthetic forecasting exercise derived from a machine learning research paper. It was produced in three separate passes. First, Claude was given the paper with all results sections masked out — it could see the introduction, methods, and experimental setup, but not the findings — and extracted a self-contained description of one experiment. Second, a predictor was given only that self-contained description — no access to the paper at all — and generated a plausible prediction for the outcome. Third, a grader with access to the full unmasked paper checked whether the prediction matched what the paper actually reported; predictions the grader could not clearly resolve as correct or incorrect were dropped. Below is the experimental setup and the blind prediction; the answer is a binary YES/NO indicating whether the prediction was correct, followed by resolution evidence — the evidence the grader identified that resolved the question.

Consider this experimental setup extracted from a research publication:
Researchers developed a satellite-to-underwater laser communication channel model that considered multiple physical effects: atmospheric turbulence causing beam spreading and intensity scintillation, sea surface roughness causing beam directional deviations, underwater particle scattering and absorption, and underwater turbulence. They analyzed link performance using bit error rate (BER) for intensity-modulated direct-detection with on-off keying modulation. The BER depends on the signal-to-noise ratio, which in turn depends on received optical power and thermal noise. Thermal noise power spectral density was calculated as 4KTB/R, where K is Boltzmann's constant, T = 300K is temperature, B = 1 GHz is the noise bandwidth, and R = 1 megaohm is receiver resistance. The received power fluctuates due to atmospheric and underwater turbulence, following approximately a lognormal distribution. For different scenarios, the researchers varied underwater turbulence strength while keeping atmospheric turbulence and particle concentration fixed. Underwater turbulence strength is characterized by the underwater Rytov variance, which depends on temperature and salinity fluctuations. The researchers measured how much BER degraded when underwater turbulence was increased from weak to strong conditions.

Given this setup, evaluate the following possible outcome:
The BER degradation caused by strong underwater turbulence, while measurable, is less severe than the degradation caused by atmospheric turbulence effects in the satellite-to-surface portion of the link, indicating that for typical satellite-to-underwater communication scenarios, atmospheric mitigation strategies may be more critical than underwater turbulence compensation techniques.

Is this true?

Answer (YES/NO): YES